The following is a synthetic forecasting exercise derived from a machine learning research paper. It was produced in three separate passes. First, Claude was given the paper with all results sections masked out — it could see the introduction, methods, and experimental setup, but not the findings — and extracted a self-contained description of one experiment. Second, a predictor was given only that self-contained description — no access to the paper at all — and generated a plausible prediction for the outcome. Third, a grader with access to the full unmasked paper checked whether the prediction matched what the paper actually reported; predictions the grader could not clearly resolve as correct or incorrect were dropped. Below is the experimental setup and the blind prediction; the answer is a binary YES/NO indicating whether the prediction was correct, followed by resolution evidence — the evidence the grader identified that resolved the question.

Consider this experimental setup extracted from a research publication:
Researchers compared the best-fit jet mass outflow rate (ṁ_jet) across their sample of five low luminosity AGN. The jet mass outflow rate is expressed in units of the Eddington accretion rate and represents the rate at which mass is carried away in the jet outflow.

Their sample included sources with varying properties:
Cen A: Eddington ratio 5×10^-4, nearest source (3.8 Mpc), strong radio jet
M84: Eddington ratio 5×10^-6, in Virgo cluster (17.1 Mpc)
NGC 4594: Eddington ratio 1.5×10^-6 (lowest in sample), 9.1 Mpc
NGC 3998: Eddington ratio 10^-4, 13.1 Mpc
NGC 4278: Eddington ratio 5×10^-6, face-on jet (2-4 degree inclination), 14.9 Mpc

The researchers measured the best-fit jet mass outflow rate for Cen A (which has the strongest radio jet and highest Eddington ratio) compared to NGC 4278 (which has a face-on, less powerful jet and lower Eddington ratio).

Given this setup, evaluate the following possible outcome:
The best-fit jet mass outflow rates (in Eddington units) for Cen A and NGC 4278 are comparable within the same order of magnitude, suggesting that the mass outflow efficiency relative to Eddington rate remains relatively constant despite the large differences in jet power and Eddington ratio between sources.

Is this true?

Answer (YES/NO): NO